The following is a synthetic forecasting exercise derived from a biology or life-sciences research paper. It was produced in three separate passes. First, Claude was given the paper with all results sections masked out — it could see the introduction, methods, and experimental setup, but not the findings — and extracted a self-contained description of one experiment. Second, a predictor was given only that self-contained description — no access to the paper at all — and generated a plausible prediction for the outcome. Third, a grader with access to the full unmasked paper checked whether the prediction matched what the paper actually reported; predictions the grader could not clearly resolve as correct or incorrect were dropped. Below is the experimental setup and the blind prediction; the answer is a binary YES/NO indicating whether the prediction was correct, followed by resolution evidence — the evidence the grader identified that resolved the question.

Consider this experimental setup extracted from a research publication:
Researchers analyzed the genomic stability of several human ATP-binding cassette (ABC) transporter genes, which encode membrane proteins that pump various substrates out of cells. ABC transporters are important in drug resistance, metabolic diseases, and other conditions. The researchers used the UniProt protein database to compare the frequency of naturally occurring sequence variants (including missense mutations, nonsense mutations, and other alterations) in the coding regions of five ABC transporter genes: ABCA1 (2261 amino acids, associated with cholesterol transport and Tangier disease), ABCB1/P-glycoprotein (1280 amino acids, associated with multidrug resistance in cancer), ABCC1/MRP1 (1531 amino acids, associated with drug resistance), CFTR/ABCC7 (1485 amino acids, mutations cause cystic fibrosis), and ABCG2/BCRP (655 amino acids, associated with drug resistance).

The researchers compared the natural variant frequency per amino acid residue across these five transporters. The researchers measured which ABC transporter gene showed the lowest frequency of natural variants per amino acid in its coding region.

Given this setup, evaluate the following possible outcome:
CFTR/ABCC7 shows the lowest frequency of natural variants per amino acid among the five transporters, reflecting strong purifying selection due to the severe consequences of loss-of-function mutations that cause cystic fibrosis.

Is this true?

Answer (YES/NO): NO